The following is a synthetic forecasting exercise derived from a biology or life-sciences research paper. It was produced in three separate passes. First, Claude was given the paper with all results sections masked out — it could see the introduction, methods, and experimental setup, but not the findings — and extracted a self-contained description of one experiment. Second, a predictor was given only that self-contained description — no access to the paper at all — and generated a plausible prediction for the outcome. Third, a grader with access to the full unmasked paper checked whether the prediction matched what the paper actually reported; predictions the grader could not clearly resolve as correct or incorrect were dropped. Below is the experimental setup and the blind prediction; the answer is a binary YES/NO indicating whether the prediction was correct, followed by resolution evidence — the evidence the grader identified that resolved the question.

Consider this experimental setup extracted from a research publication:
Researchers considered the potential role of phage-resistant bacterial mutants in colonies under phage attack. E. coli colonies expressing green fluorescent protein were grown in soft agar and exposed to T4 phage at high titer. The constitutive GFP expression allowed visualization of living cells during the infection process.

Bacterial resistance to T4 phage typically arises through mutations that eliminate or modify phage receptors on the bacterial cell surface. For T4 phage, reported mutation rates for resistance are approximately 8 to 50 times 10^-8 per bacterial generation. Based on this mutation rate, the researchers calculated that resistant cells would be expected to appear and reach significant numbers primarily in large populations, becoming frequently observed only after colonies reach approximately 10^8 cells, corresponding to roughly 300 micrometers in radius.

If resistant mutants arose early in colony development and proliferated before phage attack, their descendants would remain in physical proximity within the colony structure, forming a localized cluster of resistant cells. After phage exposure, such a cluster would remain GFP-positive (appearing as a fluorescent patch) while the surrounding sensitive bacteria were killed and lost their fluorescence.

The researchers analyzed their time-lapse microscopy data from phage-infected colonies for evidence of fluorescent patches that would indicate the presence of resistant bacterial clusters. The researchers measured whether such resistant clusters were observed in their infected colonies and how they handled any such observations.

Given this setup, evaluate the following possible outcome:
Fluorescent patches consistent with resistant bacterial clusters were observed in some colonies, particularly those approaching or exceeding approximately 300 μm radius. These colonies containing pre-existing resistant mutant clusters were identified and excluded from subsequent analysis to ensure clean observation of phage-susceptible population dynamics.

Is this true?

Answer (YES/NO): NO